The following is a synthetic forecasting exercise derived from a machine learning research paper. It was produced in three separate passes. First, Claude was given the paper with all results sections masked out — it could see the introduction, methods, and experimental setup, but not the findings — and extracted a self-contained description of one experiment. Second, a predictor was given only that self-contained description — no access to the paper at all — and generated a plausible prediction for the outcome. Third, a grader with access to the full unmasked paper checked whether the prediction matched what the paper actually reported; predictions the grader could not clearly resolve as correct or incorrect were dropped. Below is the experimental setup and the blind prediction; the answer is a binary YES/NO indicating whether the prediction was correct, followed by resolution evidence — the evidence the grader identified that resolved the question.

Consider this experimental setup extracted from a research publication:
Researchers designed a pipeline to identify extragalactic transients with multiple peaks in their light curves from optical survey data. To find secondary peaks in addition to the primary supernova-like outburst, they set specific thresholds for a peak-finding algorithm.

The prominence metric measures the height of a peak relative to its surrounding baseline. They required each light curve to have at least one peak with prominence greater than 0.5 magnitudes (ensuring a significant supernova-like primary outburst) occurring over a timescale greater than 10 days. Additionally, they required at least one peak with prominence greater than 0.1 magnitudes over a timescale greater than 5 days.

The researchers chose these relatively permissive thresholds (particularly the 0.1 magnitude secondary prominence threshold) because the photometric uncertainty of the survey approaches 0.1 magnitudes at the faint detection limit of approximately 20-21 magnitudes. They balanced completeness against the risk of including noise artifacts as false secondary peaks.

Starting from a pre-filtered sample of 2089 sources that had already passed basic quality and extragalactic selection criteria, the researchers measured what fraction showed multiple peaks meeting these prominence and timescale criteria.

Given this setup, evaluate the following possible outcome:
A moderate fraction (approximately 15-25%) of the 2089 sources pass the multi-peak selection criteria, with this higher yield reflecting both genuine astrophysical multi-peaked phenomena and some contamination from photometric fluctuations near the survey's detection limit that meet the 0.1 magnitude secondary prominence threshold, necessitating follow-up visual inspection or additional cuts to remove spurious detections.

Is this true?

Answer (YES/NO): NO